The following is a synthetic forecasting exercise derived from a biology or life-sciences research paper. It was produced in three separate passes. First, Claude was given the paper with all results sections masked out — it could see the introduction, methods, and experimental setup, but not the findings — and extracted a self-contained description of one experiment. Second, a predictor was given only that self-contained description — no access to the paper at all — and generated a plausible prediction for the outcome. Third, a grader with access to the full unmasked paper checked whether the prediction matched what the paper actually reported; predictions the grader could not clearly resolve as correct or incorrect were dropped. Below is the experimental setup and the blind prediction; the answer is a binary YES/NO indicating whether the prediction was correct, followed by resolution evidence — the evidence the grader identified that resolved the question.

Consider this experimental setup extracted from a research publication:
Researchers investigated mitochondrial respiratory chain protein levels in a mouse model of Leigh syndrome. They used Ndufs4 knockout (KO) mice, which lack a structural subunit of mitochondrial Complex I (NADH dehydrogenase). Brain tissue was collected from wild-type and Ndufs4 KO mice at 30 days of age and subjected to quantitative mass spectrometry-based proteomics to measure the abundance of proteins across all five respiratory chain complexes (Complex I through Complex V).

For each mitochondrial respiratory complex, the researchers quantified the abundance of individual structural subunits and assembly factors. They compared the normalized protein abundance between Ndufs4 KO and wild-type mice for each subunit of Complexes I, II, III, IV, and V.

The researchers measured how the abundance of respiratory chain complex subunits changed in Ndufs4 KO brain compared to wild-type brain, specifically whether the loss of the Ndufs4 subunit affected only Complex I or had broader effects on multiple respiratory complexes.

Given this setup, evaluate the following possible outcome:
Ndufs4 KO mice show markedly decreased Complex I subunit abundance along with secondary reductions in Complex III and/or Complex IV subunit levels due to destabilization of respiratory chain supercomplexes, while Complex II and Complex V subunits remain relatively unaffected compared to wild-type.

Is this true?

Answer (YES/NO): NO